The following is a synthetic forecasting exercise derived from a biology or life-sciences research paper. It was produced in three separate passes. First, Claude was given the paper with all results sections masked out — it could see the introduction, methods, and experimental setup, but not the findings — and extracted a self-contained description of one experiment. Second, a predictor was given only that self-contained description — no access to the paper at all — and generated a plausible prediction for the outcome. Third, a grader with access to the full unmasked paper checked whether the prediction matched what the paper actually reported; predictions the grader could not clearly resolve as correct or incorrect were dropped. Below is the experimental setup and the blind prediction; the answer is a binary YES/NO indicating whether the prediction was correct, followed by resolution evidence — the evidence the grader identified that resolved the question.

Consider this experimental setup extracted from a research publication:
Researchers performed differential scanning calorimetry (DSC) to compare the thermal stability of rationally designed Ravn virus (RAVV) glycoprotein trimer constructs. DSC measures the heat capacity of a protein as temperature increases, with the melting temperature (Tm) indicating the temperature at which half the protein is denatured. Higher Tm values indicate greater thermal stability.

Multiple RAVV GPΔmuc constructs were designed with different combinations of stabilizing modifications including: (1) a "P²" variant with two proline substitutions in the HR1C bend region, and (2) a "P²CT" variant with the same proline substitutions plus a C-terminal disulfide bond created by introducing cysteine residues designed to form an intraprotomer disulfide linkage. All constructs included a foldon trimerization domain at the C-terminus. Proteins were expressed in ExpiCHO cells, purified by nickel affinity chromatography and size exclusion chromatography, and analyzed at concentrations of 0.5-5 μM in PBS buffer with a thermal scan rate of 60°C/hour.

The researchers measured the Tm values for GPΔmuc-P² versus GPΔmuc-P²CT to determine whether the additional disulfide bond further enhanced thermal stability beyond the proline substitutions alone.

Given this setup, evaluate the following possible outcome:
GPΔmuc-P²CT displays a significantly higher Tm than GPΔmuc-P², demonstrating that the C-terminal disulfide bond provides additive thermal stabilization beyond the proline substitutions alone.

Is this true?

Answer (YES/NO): NO